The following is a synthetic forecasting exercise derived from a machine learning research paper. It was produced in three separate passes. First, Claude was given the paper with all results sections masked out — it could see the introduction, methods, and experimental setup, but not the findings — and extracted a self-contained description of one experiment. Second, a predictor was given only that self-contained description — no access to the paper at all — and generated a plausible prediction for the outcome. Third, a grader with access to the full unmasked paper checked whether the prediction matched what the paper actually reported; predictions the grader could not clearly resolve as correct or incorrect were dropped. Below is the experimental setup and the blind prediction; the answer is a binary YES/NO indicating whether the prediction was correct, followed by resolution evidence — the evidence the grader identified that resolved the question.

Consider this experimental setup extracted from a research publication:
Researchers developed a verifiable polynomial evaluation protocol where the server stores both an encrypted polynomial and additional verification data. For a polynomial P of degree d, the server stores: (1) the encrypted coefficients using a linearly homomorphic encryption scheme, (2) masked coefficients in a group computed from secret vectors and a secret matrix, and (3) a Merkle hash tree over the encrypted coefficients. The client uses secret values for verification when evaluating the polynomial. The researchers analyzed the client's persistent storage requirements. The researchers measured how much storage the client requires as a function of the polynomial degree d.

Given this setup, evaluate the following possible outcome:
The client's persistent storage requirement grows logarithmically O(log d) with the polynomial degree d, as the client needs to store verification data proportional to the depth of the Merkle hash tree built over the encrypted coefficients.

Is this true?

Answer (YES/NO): NO